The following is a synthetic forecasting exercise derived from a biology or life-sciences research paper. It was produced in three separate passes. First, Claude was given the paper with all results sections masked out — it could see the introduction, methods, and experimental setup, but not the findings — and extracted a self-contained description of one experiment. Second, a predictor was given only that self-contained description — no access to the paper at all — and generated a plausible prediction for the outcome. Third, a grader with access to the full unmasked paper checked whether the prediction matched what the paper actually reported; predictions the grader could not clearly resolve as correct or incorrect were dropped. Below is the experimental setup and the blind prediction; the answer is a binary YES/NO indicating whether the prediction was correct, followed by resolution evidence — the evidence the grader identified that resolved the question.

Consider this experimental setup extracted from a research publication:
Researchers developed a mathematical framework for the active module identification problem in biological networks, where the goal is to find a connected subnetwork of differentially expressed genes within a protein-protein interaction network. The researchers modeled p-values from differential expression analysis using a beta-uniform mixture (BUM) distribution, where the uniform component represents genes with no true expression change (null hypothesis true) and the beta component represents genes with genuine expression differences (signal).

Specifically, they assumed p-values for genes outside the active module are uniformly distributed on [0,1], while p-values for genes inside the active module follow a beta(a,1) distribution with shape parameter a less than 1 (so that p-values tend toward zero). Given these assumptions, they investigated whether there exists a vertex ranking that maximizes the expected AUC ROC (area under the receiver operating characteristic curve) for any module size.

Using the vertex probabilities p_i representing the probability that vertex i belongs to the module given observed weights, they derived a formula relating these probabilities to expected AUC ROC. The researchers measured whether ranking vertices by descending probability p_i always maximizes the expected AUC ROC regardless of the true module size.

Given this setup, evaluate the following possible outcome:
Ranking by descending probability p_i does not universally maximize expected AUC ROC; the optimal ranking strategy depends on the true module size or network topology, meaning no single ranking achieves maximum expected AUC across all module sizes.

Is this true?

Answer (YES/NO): NO